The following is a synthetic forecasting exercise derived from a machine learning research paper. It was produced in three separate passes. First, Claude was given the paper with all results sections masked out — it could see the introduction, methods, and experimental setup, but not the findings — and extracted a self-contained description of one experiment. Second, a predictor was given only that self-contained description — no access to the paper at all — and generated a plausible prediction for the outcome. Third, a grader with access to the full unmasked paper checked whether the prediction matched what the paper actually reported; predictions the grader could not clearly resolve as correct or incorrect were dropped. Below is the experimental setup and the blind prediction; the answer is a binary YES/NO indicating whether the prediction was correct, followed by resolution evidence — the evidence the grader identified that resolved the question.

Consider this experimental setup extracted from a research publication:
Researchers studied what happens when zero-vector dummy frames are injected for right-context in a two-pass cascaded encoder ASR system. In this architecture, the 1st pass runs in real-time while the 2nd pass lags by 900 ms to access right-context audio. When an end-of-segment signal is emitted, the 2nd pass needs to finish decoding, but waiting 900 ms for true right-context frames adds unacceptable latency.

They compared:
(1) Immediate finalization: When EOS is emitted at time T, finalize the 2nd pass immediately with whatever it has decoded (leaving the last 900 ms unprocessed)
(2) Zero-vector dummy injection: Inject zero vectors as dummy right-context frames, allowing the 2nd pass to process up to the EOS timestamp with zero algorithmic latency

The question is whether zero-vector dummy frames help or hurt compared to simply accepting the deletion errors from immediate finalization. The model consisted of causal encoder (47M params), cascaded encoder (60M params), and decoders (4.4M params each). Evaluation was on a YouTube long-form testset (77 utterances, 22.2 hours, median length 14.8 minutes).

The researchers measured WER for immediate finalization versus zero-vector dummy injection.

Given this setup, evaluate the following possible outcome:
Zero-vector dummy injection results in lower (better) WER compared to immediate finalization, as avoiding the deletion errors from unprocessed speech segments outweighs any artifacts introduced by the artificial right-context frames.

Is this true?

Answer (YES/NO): NO